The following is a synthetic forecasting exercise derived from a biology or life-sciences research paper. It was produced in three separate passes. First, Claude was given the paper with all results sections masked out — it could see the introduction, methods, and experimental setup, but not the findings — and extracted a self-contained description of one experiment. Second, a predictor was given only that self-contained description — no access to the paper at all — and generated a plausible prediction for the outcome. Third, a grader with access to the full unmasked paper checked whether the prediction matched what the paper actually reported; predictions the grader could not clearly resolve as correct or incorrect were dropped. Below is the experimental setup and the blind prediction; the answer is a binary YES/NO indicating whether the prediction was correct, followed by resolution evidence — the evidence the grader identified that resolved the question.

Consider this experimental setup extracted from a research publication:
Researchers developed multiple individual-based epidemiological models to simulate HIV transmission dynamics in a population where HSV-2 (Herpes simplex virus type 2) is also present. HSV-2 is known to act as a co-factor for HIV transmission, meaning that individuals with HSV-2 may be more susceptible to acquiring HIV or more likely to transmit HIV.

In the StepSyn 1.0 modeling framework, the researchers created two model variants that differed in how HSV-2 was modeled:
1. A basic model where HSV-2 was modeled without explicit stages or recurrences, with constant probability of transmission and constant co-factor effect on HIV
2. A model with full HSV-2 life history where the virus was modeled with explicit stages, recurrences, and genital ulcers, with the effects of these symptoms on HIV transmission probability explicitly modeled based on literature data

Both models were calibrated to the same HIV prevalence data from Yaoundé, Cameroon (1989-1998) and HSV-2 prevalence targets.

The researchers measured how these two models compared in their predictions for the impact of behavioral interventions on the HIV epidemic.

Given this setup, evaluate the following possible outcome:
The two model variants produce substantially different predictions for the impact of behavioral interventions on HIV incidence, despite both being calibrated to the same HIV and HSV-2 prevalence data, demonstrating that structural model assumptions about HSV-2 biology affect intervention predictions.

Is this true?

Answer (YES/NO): YES